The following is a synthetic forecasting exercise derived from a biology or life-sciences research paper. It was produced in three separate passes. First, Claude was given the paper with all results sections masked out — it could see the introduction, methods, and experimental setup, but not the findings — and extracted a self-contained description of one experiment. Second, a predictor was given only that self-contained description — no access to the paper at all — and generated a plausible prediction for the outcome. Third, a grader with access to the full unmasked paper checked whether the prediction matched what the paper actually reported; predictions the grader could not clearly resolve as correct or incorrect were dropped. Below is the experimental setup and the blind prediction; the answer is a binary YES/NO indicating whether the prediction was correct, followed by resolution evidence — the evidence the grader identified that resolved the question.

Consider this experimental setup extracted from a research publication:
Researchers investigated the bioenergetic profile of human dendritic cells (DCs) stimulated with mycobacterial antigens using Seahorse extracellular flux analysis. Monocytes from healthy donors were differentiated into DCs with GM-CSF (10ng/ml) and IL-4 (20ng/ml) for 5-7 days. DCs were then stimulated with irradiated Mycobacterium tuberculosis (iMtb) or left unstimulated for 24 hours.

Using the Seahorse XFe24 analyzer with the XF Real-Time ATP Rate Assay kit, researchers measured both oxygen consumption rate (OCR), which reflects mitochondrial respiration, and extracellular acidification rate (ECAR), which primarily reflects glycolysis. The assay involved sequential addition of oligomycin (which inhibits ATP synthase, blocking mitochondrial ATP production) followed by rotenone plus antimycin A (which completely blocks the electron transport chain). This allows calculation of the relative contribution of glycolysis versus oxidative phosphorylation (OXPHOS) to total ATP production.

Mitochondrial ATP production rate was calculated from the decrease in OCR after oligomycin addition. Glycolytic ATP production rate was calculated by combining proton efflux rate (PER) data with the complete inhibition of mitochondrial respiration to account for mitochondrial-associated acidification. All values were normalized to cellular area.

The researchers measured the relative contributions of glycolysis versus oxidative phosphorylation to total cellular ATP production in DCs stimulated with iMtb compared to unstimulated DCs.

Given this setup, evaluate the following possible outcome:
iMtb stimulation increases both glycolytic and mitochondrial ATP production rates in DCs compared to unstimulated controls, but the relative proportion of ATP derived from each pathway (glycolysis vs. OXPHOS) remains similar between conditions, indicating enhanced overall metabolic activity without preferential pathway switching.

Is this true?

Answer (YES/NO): NO